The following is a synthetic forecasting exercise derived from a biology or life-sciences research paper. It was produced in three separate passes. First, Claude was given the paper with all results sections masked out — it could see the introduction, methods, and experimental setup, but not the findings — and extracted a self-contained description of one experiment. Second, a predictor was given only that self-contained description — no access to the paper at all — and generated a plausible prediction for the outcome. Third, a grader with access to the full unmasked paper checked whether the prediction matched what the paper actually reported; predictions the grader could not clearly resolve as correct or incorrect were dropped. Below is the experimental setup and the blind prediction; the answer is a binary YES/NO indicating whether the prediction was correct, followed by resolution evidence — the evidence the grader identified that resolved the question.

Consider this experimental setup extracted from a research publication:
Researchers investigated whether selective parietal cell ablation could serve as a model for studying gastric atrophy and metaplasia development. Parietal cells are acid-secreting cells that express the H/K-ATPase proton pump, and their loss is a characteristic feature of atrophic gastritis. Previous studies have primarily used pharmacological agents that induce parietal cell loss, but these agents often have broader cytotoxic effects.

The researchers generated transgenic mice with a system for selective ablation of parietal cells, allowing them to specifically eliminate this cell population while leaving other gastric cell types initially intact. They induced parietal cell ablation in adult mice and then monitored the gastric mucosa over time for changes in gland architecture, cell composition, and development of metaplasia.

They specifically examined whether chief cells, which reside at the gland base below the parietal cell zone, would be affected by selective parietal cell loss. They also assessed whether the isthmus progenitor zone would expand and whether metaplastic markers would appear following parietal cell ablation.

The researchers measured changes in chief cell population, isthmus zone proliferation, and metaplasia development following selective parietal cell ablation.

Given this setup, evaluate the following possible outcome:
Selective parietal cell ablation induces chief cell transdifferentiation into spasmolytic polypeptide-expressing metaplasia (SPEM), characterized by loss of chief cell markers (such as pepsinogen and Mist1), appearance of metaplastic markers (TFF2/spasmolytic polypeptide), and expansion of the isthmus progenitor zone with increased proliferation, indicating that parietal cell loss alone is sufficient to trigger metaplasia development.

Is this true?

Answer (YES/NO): NO